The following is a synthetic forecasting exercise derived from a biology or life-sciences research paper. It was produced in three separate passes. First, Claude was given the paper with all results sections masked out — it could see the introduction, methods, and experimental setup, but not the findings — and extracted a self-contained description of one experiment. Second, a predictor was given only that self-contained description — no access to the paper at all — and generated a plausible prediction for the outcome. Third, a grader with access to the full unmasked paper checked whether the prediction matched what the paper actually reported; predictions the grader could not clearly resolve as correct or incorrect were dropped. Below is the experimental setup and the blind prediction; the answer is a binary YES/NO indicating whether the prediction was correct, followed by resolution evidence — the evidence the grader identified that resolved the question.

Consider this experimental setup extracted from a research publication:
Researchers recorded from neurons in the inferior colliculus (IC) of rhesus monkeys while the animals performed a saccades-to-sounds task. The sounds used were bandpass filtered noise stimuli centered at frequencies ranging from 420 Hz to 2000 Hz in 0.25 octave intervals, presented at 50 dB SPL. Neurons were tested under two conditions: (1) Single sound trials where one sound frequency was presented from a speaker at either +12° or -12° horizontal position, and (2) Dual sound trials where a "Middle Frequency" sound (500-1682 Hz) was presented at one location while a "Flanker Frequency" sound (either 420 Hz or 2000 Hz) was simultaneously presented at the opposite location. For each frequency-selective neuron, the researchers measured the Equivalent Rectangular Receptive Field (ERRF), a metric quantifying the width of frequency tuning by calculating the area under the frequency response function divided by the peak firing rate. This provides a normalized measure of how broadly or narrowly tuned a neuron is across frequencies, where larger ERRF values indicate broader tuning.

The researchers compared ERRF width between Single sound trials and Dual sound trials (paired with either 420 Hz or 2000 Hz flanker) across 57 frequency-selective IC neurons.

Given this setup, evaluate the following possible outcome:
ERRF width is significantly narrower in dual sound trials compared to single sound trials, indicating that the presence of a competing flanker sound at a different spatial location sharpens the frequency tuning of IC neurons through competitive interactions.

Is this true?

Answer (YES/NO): NO